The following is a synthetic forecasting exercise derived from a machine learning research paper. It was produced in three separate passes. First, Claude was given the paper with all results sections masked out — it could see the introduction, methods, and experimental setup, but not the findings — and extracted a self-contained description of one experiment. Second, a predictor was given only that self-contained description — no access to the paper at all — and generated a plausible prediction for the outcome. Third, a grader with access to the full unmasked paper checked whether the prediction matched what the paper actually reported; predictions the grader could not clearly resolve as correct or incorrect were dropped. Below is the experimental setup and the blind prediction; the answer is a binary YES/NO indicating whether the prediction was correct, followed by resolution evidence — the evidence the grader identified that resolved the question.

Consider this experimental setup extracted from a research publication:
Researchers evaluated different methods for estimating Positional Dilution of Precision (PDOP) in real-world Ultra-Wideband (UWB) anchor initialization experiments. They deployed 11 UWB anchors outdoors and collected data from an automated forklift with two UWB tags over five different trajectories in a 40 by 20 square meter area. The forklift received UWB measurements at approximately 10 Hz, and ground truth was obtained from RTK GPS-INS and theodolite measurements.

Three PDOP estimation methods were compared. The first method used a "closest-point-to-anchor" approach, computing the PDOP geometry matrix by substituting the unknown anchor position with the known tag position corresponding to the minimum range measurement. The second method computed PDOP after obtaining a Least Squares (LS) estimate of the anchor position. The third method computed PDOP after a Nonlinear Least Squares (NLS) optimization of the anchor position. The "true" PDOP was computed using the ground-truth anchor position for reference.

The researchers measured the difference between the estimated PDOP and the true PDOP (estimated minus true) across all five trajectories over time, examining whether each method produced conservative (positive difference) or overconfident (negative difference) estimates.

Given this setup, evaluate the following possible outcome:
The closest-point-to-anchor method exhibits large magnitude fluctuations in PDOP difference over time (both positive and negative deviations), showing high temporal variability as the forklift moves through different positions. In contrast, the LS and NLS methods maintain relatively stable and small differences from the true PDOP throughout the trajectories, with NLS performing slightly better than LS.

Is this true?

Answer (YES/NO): NO